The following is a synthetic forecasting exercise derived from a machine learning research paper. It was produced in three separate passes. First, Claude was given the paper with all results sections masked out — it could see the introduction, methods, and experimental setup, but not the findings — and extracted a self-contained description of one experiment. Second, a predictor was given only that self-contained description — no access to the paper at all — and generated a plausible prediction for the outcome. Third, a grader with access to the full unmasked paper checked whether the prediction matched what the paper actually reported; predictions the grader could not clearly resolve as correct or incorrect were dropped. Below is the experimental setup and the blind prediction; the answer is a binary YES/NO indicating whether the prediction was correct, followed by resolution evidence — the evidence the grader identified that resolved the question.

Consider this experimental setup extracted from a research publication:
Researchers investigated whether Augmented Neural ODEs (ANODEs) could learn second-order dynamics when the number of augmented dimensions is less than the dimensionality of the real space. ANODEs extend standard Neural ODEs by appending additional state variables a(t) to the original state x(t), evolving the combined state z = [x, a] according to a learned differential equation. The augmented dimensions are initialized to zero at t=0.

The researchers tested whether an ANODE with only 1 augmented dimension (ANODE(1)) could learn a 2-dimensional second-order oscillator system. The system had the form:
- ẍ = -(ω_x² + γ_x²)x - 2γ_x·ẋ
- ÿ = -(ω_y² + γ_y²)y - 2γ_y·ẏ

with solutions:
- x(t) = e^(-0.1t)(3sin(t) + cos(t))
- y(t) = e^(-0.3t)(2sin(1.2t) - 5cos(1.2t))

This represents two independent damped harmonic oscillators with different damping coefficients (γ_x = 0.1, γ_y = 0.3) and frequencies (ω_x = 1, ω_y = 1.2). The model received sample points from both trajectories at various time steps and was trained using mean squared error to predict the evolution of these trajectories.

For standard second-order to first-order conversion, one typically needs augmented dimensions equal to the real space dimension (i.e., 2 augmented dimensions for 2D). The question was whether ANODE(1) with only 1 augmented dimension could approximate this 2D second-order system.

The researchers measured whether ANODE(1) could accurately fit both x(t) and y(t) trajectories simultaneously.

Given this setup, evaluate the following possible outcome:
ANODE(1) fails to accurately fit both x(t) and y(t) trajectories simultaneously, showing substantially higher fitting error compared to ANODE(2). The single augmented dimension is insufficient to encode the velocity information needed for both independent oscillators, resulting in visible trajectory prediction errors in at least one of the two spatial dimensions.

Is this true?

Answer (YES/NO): NO